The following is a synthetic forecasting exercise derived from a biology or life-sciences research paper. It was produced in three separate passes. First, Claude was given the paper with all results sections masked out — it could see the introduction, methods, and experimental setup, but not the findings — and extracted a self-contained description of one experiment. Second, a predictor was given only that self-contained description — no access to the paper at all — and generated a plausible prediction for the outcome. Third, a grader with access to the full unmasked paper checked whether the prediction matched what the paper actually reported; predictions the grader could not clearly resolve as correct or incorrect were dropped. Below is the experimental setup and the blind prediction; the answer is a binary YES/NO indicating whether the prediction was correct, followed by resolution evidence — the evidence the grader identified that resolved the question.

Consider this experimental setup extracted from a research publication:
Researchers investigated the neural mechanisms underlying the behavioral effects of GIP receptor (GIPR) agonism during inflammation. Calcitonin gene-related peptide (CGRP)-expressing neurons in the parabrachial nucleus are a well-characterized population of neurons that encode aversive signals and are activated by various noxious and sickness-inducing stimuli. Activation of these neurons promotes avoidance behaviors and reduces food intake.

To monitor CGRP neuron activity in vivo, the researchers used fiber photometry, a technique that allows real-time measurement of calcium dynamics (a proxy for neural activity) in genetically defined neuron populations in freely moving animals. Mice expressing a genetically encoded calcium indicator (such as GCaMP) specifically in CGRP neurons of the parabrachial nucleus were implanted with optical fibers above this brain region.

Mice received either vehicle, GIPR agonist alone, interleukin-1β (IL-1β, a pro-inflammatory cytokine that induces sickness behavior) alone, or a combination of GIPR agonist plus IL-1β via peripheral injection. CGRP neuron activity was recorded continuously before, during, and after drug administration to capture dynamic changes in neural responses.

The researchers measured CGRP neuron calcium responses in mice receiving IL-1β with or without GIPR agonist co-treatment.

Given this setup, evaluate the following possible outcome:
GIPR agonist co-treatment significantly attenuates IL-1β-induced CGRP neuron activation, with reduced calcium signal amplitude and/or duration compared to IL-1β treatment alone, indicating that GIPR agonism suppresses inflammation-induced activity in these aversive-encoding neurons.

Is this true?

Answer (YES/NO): YES